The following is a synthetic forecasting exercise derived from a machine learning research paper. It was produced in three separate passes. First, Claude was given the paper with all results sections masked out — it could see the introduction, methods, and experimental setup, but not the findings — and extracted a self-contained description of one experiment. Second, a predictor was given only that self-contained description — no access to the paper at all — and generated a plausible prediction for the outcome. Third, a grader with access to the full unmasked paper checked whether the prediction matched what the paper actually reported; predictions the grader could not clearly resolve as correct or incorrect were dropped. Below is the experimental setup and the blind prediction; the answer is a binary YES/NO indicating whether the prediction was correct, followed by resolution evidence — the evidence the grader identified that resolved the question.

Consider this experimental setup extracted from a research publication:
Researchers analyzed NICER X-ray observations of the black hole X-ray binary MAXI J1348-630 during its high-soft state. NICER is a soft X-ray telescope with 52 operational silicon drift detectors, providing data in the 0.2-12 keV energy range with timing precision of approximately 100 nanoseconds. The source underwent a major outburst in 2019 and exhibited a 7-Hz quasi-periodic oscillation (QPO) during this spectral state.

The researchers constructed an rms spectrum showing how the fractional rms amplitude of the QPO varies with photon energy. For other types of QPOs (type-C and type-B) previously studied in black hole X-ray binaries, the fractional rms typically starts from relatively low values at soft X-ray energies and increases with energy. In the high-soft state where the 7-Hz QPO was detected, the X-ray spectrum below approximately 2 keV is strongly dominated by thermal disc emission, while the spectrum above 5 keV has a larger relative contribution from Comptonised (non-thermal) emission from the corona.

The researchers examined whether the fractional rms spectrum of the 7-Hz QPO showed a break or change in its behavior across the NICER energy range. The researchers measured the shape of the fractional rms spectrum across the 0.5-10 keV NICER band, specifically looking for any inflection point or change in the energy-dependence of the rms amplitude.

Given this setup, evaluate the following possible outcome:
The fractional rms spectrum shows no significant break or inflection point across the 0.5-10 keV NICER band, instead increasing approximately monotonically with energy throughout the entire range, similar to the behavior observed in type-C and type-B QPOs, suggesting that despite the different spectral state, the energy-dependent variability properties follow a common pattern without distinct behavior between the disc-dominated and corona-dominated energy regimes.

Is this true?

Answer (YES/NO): YES